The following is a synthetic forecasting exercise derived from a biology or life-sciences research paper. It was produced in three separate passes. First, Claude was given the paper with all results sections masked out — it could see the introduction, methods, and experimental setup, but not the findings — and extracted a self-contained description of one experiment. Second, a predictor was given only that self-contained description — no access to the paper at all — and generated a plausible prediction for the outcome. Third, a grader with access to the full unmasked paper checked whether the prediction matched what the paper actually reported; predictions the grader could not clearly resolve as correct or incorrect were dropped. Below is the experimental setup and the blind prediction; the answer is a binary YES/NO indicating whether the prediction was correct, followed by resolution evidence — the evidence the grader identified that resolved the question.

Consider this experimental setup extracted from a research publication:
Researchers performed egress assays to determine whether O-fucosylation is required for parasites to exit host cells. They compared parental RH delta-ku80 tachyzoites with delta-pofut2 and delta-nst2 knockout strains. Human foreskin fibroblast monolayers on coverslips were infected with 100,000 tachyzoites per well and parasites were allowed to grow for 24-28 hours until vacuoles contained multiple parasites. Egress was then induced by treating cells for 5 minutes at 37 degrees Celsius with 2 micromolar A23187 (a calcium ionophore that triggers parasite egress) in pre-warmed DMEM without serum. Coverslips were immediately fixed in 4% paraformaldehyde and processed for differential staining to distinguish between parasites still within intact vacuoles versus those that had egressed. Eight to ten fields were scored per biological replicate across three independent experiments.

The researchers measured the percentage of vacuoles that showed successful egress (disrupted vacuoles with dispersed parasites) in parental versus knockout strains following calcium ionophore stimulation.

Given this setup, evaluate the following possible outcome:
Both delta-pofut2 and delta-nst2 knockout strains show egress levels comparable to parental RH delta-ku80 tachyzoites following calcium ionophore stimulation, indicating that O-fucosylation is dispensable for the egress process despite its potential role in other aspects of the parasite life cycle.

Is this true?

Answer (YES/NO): NO